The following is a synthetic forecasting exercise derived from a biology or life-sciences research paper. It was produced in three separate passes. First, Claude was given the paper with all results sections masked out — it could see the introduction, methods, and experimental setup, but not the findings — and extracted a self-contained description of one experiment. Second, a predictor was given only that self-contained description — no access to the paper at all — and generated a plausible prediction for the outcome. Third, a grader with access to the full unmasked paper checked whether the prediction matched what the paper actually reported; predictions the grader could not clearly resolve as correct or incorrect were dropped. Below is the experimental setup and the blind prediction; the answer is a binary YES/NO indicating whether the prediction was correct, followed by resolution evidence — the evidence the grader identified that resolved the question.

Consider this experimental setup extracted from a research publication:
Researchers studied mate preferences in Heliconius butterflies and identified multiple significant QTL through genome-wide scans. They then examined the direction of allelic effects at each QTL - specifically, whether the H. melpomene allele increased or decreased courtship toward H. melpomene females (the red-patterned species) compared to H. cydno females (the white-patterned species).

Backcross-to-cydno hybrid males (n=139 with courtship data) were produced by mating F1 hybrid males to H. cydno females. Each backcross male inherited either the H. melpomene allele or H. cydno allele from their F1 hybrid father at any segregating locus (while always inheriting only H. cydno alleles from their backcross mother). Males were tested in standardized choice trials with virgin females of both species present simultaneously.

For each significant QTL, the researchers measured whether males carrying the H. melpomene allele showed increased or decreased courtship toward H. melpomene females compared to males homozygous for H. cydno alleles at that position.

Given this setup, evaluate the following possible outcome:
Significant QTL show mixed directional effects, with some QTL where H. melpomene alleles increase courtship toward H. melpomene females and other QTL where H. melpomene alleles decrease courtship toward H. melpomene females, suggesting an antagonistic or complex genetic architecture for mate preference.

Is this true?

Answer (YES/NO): NO